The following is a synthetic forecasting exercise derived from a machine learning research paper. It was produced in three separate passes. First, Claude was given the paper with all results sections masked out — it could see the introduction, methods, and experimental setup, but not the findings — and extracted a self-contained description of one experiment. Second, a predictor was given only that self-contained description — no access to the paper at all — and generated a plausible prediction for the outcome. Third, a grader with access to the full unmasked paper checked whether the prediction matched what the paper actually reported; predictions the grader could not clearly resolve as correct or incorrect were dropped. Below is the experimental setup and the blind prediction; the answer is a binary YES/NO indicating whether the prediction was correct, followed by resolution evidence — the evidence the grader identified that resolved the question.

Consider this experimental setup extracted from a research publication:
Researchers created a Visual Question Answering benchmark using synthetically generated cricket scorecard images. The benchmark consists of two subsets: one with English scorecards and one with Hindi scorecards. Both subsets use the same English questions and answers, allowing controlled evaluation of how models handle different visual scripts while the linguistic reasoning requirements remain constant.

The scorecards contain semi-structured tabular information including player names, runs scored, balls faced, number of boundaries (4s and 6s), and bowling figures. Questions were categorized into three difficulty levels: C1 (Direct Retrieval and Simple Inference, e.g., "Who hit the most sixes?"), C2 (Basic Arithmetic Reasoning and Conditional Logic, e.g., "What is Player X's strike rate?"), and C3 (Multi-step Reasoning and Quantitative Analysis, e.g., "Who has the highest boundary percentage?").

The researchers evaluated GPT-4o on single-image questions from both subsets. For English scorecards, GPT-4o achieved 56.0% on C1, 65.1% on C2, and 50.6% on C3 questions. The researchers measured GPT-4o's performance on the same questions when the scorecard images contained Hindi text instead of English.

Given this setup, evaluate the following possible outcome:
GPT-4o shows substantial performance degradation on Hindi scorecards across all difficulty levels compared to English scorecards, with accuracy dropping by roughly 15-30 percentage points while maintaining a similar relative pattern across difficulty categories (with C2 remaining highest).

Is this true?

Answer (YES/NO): NO